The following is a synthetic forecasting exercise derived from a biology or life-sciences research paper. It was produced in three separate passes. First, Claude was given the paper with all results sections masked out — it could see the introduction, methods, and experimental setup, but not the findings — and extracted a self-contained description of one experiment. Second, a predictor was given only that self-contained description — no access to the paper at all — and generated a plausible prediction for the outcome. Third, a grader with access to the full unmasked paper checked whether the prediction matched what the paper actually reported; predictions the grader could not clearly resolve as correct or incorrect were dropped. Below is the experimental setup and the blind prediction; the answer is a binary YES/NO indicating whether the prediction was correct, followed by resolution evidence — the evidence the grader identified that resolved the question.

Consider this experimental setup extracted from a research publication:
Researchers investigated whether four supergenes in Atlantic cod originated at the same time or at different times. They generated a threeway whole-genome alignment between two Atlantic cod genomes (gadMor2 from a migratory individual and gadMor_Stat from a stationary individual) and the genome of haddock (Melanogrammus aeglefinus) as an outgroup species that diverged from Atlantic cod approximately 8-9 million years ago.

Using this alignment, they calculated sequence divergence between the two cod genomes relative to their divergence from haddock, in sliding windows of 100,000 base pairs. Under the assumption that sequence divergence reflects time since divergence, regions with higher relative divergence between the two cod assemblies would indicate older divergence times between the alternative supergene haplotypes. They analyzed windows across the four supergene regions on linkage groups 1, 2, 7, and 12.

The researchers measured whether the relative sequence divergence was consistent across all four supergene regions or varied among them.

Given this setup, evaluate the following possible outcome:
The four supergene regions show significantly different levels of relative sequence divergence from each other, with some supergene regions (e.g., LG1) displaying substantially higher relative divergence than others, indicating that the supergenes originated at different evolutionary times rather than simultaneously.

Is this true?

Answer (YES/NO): YES